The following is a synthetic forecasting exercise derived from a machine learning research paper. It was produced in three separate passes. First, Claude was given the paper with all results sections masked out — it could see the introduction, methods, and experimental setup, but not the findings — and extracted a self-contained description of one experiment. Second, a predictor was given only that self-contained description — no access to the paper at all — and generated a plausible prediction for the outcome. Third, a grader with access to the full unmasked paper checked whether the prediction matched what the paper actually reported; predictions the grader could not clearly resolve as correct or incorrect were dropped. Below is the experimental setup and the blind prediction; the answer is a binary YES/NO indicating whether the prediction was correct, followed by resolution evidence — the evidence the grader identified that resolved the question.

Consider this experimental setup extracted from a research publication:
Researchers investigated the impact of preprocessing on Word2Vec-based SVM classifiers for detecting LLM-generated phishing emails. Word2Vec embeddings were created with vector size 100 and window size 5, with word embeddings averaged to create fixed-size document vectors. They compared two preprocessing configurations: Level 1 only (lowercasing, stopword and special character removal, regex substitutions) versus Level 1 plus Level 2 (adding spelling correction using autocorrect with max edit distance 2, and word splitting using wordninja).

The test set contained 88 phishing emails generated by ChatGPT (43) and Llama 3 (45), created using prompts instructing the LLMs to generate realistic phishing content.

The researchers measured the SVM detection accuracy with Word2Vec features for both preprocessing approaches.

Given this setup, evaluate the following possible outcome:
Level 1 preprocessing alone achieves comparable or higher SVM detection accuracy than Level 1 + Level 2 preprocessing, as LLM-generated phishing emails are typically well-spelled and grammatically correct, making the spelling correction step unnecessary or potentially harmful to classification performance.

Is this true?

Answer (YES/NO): YES